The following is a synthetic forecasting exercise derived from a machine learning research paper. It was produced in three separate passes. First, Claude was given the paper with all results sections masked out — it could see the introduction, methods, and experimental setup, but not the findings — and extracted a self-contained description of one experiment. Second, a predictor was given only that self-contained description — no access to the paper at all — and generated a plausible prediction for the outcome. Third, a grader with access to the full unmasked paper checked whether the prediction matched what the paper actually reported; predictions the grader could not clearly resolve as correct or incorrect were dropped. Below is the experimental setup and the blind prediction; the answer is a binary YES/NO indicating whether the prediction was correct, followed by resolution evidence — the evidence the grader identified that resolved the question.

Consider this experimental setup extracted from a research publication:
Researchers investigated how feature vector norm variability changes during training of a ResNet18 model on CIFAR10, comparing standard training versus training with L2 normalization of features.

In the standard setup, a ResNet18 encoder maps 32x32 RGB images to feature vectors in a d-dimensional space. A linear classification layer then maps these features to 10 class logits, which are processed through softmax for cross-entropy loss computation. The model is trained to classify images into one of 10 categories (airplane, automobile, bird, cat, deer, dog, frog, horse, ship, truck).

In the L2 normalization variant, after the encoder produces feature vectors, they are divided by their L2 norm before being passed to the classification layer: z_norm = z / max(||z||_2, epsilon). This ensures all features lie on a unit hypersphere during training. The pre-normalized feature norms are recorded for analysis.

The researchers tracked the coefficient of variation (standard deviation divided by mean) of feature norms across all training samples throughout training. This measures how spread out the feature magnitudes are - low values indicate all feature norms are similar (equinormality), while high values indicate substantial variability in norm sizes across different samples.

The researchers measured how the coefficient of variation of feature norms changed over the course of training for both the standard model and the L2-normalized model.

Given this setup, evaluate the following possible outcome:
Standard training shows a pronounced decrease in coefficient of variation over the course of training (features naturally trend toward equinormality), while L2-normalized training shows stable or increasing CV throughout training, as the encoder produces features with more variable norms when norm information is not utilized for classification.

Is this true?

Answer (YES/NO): YES